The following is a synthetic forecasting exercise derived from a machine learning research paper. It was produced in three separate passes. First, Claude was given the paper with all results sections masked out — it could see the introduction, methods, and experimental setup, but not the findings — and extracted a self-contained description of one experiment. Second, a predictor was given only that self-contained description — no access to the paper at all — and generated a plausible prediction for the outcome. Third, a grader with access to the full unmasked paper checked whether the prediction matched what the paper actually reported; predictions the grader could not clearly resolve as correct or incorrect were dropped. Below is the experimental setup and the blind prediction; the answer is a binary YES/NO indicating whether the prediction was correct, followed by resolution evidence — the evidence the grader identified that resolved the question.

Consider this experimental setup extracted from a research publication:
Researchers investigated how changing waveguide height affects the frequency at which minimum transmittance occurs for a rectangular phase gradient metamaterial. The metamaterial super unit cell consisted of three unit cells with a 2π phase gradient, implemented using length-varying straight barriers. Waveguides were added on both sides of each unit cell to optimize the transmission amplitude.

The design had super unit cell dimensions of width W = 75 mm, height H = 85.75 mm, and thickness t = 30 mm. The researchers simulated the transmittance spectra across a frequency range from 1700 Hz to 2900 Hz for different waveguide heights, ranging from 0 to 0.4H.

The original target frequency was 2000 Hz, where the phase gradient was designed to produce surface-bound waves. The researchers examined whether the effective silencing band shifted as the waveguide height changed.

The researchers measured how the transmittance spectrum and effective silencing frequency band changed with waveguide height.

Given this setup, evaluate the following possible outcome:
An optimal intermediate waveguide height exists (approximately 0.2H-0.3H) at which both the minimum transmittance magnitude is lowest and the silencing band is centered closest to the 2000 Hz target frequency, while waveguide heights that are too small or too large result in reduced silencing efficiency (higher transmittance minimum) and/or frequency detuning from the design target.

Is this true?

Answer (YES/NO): NO